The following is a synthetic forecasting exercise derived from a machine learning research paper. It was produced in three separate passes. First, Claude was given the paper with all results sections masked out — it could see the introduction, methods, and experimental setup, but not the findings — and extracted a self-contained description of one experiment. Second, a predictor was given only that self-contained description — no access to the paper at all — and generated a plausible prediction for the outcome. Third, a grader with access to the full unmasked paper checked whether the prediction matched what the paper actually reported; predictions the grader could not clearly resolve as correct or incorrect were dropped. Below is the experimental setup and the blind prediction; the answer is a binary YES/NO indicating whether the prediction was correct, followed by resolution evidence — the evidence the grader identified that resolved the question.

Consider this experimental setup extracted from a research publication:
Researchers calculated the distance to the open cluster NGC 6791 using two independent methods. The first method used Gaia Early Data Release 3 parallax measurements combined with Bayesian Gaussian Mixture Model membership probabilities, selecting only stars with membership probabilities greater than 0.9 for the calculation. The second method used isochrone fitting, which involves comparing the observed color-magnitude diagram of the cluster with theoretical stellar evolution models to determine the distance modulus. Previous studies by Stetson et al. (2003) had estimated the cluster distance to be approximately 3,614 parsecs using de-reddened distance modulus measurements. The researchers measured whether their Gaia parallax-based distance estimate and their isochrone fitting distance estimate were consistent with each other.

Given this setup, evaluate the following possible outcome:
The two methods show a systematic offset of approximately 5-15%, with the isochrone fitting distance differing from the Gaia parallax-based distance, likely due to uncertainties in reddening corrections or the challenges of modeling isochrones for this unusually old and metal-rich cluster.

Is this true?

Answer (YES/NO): NO